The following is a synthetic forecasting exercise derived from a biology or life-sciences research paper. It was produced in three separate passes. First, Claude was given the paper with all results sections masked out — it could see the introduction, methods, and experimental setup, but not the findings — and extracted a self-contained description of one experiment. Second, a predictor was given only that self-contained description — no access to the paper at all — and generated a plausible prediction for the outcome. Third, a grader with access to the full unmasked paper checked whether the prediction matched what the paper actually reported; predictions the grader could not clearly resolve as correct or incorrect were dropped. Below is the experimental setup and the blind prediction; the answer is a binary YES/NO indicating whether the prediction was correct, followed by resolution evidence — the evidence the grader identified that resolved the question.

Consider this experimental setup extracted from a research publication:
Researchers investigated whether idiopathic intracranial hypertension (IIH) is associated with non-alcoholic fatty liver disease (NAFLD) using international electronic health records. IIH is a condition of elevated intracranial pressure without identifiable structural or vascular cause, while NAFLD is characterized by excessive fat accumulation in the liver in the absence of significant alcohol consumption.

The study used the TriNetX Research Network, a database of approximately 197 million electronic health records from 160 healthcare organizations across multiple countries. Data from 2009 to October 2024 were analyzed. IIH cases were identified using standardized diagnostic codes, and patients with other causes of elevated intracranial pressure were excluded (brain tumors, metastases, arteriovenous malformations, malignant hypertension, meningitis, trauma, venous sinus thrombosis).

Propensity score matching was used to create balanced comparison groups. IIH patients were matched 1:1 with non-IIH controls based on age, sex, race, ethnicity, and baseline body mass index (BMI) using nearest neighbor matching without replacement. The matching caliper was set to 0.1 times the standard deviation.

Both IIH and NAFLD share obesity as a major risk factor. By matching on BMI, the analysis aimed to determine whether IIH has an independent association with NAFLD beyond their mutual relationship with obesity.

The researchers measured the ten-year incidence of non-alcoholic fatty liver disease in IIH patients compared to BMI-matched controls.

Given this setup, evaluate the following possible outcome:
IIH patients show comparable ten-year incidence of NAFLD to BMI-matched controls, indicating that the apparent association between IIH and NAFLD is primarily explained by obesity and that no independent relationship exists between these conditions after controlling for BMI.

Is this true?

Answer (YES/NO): NO